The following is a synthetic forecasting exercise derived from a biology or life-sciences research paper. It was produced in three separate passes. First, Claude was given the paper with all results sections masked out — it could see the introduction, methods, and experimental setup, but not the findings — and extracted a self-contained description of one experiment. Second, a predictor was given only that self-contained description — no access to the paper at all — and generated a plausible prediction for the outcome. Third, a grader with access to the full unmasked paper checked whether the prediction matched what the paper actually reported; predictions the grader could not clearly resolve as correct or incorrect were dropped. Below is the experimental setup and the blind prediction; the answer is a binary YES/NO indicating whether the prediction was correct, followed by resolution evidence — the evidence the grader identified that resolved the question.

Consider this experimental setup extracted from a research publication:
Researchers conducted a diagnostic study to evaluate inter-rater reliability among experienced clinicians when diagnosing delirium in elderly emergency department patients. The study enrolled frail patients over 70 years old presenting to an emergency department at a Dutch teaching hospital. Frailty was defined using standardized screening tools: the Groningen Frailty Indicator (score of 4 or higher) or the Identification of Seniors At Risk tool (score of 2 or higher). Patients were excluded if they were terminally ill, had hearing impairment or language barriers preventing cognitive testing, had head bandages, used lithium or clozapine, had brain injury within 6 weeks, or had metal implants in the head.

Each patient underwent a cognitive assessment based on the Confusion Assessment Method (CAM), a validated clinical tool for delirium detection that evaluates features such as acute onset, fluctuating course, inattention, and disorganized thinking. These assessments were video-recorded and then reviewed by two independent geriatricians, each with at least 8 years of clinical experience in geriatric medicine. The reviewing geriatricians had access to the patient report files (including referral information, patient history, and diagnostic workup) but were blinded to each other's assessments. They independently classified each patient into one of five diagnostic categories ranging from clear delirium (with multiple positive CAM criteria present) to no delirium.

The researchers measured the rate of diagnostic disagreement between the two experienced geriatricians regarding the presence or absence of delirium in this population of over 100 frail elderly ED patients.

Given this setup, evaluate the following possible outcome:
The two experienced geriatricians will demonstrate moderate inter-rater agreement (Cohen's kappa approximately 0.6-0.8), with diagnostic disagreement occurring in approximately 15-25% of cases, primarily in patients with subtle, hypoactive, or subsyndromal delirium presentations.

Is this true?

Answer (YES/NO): YES